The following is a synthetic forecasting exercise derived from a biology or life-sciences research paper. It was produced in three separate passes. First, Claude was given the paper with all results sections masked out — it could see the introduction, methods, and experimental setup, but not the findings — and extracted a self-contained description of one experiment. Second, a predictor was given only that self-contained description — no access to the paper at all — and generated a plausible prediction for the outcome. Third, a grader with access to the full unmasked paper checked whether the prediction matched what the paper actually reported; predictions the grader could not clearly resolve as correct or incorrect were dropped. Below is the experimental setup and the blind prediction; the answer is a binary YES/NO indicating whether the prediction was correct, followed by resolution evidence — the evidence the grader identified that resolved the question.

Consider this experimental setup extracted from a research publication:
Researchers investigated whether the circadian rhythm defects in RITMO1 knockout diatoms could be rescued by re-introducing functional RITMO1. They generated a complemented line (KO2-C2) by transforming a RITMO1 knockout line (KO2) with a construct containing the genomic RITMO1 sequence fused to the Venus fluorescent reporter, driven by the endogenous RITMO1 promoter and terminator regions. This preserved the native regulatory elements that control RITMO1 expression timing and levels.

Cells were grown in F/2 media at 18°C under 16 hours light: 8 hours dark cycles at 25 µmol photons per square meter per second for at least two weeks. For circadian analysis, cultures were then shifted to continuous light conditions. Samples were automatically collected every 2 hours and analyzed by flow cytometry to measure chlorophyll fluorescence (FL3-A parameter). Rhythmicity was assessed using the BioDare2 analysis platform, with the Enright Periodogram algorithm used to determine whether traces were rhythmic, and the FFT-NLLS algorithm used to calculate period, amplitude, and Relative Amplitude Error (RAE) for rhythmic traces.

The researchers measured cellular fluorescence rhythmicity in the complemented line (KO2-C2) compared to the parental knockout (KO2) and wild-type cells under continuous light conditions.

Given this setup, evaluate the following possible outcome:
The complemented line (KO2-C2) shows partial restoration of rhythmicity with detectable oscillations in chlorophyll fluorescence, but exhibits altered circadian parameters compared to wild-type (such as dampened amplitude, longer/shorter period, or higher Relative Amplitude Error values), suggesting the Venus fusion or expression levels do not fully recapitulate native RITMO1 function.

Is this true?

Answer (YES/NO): NO